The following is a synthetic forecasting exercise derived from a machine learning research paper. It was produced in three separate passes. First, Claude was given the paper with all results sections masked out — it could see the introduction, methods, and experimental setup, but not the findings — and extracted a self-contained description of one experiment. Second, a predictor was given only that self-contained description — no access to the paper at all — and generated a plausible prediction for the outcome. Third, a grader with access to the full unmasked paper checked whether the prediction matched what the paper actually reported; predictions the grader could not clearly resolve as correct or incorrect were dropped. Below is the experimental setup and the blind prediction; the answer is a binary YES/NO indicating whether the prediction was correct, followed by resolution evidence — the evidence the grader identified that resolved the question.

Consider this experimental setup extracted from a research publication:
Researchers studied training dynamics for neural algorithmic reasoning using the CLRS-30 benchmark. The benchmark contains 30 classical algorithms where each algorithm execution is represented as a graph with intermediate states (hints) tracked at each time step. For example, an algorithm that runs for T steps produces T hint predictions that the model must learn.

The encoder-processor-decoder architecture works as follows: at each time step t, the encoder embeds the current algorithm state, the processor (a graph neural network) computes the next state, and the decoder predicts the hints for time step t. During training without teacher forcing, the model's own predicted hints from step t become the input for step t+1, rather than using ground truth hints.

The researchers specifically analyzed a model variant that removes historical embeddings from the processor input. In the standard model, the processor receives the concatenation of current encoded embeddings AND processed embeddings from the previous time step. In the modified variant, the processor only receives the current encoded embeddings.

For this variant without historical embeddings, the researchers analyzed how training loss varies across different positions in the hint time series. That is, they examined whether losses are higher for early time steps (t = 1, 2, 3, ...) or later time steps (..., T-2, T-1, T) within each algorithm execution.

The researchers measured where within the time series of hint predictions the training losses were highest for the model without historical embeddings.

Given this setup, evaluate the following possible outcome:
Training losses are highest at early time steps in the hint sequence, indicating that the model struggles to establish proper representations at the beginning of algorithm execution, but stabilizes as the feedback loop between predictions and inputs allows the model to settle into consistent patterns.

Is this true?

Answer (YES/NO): NO